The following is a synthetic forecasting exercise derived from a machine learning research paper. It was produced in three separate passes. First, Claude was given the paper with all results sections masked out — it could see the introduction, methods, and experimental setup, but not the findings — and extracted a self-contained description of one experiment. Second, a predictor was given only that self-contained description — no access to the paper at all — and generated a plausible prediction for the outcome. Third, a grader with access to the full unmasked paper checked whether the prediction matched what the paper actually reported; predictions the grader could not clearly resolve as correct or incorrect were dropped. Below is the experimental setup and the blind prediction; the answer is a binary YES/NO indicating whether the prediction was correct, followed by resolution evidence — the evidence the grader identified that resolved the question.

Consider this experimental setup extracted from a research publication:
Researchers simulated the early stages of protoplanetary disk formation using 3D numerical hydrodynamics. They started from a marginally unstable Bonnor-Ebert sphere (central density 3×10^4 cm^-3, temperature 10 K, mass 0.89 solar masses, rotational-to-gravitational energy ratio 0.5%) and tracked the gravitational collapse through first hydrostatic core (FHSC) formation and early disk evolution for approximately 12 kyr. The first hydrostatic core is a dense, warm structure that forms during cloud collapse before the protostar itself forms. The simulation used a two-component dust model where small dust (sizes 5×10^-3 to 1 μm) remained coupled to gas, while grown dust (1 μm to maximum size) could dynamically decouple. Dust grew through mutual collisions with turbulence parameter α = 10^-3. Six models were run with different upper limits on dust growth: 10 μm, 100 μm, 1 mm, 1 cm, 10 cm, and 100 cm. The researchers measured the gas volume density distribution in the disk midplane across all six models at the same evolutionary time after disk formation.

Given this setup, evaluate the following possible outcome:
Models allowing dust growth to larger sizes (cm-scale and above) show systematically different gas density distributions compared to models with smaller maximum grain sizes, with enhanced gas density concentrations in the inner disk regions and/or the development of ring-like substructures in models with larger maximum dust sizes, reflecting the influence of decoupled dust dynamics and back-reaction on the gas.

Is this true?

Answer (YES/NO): NO